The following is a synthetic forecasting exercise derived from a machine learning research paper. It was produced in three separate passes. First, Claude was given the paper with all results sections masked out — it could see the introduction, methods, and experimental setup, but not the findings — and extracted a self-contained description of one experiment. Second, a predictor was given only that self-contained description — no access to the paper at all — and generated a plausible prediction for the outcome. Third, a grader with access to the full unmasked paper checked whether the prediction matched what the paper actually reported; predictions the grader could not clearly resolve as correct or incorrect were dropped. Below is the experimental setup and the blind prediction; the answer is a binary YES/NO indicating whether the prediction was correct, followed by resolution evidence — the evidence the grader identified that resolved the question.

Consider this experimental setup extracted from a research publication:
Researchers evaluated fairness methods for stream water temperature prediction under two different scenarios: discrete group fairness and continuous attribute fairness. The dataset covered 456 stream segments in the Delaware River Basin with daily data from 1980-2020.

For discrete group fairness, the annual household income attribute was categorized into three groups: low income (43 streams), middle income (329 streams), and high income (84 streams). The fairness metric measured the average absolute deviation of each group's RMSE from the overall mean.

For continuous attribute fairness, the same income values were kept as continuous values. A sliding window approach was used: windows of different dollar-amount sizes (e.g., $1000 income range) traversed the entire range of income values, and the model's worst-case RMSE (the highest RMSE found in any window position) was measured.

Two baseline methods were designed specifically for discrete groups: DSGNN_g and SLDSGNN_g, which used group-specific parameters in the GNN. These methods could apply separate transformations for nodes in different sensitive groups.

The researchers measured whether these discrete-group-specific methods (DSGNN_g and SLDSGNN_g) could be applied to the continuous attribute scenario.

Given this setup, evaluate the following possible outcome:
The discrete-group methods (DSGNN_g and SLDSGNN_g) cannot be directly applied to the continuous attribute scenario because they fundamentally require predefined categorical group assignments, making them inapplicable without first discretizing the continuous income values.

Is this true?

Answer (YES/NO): YES